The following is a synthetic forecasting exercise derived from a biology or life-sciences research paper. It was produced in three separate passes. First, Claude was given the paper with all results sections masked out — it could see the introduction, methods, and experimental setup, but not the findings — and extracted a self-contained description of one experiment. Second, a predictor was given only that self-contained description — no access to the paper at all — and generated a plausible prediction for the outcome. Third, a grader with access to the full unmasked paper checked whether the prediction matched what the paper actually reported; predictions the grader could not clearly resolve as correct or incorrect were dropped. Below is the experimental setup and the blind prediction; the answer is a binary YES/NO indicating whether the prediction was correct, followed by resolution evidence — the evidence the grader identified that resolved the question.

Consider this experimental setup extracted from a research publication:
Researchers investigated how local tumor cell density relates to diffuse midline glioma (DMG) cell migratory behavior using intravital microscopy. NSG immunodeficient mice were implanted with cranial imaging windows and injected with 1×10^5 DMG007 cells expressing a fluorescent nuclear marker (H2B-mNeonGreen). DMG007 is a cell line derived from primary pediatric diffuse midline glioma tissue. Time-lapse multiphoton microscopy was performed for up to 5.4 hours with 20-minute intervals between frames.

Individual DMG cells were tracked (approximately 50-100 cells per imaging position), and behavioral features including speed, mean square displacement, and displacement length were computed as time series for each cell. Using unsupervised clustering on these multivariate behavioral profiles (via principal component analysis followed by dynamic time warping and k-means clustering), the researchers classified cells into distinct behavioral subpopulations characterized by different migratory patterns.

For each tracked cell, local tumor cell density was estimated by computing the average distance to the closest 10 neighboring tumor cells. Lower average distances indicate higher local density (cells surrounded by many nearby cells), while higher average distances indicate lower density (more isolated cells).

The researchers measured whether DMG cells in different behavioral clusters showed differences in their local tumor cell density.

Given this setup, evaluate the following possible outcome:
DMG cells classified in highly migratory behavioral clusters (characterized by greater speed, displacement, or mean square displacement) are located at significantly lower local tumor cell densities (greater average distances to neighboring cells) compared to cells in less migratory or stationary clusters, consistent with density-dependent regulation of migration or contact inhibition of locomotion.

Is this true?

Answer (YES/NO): YES